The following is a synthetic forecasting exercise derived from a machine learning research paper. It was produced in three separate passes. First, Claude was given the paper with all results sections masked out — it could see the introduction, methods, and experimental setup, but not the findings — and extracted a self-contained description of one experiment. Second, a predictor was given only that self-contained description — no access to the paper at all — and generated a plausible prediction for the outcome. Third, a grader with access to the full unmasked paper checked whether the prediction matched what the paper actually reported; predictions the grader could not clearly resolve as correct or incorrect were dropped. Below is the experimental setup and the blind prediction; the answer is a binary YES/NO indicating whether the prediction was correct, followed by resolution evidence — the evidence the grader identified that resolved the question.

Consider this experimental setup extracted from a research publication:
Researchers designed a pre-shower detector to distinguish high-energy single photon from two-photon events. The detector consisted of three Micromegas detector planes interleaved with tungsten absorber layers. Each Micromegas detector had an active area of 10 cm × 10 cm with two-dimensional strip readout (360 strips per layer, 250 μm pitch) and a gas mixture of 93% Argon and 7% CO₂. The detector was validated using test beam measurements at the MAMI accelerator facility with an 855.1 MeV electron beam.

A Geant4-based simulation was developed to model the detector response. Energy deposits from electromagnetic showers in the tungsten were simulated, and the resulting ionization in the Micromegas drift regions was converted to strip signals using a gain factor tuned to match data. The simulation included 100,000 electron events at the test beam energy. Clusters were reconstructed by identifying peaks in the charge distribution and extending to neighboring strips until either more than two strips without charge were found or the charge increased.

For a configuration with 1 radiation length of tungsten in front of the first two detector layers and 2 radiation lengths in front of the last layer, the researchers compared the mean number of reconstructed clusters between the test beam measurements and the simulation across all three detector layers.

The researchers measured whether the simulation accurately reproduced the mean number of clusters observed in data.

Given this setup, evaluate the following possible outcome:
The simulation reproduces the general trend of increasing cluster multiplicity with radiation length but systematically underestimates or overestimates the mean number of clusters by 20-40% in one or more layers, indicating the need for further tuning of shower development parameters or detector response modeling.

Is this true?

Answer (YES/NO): NO